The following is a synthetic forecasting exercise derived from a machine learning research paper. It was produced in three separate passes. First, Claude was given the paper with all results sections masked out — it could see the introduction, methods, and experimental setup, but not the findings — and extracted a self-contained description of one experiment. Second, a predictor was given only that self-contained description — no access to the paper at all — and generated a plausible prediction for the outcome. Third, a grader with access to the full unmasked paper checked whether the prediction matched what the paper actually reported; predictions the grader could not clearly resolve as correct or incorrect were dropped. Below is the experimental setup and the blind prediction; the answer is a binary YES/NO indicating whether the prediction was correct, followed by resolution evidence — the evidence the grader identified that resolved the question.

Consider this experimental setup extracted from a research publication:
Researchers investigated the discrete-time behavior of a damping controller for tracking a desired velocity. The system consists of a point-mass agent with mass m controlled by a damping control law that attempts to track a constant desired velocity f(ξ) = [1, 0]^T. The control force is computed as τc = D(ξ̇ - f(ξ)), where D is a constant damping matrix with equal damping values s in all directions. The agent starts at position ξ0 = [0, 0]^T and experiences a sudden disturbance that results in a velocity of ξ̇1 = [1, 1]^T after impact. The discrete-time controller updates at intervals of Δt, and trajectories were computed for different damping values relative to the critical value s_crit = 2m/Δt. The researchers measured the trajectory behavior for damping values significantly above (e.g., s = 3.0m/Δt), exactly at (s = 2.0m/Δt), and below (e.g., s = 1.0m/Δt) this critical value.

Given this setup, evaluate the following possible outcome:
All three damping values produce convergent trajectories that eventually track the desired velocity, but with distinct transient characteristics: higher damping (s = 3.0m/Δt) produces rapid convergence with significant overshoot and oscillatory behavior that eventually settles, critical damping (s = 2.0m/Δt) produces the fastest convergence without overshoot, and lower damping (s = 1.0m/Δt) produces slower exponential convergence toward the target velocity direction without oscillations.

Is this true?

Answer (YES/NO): NO